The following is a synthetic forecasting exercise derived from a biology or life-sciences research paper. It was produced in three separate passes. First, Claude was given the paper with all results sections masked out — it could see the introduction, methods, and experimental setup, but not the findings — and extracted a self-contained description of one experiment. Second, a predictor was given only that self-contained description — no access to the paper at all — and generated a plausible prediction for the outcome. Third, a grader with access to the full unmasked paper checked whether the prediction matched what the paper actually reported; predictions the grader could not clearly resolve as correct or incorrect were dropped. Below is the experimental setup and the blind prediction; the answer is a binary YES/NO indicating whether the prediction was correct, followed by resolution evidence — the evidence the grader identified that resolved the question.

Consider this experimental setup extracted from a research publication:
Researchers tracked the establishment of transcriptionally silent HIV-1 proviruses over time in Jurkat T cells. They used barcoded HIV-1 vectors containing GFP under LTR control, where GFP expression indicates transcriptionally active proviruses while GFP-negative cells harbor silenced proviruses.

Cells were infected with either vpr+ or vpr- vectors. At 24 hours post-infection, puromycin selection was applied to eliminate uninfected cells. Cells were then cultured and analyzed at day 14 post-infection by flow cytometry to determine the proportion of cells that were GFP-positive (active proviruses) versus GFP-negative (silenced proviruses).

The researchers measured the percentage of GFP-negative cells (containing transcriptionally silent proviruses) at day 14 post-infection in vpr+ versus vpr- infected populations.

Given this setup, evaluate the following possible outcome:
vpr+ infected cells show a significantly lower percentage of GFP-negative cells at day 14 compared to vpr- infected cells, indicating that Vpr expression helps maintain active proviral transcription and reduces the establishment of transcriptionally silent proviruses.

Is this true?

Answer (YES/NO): NO